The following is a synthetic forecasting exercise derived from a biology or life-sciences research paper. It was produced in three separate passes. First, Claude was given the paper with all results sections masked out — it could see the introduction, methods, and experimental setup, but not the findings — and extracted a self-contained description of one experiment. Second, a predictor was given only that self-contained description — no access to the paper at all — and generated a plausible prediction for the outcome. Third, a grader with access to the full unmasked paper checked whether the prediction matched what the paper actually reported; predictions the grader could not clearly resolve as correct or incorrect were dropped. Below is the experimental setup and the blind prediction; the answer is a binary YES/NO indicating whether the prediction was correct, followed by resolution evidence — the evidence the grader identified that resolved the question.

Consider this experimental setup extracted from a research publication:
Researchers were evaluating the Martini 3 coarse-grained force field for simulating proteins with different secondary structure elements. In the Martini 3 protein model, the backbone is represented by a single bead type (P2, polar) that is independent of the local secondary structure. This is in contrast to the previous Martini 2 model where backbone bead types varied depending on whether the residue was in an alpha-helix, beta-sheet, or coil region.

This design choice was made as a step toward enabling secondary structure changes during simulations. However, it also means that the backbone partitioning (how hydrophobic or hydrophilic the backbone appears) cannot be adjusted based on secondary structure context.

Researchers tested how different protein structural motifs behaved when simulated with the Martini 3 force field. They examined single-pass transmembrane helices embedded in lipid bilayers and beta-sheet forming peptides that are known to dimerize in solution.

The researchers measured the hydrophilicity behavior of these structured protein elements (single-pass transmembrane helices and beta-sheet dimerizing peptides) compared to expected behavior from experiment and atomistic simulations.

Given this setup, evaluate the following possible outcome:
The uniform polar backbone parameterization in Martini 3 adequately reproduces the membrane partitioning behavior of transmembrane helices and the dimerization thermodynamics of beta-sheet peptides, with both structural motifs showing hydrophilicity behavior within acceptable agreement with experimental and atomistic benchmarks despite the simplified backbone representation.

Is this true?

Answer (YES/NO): NO